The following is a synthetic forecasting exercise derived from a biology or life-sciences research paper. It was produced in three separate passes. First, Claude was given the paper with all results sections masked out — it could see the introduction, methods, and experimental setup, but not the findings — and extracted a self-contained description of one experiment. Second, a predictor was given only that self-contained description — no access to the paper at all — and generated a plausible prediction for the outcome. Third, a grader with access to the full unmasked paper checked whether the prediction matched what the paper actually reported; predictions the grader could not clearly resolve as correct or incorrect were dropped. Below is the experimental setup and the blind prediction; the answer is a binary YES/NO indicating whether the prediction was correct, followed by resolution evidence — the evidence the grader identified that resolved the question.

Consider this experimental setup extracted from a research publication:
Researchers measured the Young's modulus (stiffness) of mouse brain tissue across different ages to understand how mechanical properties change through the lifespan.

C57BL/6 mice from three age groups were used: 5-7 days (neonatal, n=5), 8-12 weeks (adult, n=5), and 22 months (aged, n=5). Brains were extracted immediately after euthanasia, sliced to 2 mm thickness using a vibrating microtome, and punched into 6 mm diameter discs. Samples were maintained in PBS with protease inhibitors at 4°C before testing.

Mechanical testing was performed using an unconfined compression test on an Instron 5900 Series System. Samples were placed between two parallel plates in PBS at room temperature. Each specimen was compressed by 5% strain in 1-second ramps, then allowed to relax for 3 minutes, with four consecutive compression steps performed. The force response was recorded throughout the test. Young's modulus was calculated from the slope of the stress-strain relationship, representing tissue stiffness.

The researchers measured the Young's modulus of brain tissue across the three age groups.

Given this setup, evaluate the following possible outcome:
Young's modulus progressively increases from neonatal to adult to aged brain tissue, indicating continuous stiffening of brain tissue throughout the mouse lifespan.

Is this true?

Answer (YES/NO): NO